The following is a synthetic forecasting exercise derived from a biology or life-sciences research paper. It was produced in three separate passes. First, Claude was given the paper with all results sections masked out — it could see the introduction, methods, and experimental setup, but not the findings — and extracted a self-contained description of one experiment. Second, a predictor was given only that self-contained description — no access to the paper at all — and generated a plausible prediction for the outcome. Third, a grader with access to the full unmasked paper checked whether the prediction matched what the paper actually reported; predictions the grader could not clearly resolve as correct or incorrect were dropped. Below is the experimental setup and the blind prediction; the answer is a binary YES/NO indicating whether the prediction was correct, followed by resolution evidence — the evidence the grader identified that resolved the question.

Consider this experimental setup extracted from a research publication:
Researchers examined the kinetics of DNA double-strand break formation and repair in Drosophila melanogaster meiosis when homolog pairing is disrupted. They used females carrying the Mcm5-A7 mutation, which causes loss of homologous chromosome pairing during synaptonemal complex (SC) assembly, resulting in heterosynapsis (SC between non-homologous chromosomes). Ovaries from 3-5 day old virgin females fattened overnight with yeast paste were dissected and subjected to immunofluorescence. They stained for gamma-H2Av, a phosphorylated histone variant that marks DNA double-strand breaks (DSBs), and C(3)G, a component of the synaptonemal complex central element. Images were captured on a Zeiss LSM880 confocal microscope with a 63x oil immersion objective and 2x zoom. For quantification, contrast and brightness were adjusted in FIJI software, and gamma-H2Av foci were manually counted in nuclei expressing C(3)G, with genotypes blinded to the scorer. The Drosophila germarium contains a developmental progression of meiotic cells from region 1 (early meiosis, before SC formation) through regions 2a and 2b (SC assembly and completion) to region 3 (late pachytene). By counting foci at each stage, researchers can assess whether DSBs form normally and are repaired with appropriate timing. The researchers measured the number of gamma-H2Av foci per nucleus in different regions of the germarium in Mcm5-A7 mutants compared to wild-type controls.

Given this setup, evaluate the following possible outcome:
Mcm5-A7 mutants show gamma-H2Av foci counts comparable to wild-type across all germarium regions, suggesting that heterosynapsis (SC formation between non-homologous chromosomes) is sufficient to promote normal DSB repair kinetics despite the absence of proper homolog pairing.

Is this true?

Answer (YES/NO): NO